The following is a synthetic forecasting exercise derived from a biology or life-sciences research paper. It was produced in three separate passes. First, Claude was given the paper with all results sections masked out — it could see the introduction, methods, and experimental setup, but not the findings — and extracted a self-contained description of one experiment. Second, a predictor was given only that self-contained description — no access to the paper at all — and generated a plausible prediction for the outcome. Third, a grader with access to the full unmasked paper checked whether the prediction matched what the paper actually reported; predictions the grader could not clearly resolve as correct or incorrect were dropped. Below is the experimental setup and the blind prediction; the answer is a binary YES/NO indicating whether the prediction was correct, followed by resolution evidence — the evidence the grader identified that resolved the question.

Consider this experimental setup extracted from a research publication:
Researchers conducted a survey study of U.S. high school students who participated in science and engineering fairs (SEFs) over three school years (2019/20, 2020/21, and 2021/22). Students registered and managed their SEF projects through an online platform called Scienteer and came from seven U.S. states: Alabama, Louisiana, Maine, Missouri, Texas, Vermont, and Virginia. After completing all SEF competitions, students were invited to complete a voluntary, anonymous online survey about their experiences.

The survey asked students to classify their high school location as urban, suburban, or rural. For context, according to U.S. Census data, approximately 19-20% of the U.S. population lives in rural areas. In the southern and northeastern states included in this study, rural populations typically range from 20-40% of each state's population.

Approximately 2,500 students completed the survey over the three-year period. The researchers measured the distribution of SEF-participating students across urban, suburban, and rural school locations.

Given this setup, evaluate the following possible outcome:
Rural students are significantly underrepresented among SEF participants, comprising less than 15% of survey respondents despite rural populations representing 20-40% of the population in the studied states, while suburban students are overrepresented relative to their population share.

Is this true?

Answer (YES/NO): YES